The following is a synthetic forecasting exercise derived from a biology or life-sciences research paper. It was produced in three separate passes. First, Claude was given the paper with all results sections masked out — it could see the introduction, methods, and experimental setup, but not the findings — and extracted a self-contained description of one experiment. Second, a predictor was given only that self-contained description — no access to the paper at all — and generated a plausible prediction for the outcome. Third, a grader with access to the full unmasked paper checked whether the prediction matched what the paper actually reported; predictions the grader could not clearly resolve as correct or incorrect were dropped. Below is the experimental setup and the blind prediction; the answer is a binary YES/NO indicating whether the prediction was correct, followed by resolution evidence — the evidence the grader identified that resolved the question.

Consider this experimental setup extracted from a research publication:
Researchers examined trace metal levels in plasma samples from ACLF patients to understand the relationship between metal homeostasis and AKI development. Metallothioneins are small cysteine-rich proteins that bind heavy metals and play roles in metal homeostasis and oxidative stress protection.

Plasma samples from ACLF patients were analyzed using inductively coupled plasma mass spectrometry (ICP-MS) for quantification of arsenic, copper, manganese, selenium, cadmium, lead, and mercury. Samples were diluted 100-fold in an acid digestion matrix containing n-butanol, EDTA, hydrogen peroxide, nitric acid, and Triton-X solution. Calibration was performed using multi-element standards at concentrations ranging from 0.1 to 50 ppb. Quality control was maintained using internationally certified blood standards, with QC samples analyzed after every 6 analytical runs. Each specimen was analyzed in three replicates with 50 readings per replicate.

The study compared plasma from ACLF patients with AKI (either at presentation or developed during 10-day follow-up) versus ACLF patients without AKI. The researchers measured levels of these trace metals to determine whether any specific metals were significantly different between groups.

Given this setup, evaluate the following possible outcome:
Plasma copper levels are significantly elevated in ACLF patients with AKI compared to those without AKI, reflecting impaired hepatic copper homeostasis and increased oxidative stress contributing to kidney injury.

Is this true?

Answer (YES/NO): NO